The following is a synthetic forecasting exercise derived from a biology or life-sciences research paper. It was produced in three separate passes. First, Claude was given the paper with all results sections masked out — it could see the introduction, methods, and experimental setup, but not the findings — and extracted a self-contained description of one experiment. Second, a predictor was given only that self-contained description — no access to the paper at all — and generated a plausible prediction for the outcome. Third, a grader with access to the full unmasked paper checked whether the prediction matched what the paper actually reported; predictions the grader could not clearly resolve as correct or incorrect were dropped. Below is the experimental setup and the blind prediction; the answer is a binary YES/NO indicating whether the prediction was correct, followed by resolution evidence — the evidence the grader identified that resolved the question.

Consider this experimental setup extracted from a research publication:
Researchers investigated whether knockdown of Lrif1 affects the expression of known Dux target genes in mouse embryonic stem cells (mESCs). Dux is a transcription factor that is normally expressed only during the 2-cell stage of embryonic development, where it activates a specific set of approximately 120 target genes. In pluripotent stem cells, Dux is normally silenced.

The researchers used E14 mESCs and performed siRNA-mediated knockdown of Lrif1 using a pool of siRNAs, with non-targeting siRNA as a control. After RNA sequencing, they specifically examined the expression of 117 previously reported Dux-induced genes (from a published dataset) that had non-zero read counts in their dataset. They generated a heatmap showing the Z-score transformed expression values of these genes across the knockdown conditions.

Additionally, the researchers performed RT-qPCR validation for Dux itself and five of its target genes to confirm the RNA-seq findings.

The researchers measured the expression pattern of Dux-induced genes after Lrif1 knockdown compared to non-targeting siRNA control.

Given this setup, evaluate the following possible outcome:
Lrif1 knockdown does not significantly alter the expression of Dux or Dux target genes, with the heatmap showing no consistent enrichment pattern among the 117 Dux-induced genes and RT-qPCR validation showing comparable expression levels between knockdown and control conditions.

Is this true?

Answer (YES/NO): NO